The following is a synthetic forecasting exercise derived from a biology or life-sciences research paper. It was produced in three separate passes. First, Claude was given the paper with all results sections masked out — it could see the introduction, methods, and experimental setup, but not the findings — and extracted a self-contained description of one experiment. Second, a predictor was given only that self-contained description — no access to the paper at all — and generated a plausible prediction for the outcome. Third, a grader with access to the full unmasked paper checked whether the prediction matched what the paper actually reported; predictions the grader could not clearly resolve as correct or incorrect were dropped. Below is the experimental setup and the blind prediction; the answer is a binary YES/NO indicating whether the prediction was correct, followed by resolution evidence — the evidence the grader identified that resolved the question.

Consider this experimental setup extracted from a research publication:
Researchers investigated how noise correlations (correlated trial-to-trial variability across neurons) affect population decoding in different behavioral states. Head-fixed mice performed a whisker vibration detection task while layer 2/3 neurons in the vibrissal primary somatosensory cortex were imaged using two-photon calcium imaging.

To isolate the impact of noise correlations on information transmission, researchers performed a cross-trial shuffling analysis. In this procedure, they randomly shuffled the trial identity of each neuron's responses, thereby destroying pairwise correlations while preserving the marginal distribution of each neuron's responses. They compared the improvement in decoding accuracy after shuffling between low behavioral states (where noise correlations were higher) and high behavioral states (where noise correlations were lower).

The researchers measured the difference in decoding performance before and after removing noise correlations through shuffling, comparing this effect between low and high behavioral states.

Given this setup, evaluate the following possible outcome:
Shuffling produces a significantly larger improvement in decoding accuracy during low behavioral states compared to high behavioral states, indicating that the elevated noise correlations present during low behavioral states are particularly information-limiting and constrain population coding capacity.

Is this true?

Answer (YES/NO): YES